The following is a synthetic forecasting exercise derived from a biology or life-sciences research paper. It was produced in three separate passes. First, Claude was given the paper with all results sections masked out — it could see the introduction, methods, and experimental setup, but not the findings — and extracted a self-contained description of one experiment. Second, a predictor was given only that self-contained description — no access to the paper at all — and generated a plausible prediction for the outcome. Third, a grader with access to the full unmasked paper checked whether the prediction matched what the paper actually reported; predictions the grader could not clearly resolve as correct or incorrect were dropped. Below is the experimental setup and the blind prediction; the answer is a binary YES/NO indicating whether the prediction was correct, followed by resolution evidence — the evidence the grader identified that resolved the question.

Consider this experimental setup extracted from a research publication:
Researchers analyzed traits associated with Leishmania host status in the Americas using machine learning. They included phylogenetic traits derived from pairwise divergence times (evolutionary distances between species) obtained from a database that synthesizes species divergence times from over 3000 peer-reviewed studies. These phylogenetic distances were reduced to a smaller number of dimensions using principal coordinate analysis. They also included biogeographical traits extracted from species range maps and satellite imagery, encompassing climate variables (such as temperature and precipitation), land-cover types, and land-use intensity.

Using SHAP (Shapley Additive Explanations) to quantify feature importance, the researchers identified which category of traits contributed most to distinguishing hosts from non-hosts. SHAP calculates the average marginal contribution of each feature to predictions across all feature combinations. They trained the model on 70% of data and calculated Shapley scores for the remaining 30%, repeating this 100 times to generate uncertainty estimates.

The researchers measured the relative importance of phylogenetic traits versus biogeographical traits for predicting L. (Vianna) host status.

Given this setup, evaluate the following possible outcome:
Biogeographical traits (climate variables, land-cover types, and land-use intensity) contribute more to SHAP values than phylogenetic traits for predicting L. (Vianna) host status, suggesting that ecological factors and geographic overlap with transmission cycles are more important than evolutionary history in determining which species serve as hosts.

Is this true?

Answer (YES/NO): NO